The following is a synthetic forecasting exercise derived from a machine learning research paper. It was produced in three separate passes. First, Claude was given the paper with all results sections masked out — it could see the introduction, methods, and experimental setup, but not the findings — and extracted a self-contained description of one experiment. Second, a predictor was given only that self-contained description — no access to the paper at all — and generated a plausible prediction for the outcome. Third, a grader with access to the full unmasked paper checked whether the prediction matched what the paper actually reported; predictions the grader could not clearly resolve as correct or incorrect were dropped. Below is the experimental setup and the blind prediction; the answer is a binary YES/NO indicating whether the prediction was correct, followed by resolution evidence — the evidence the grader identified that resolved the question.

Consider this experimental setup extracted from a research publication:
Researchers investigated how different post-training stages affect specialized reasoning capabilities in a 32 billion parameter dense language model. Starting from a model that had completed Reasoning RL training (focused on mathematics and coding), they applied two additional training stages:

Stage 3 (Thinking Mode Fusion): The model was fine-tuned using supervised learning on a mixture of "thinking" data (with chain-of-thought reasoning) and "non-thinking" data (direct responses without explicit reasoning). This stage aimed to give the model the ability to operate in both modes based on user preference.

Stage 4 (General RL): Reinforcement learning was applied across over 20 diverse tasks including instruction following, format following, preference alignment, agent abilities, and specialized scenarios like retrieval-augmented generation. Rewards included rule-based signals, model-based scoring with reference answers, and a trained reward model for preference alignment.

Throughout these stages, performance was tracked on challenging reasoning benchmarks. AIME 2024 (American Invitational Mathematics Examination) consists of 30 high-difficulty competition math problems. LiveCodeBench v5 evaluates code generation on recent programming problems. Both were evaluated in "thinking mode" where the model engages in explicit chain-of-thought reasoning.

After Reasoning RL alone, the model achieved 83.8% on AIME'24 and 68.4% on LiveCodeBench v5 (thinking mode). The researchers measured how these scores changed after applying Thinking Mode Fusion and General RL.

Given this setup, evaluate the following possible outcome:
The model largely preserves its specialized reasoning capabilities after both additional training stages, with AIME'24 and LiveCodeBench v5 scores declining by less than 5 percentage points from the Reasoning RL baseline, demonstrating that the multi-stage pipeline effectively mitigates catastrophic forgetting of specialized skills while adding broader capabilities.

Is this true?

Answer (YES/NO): YES